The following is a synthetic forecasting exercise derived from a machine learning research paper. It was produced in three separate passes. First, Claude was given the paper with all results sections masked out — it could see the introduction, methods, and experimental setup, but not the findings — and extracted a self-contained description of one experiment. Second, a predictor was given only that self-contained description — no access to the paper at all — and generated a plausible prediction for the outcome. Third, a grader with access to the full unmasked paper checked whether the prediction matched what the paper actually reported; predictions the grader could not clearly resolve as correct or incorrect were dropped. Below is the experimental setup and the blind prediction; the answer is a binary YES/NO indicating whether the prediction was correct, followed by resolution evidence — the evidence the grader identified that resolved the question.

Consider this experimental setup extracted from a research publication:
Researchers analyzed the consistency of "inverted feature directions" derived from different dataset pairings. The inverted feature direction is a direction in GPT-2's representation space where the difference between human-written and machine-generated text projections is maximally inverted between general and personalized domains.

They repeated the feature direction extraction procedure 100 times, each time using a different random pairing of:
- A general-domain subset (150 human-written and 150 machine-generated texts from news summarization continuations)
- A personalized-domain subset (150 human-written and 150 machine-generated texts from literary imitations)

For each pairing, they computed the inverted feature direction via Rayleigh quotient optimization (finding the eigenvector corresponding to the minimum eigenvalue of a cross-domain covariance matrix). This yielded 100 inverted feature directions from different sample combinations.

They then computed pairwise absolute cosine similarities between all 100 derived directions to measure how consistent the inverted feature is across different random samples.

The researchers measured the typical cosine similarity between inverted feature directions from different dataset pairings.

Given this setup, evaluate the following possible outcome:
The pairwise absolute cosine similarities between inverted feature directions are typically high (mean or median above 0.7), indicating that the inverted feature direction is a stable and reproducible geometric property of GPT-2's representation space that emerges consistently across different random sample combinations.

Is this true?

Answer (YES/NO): NO